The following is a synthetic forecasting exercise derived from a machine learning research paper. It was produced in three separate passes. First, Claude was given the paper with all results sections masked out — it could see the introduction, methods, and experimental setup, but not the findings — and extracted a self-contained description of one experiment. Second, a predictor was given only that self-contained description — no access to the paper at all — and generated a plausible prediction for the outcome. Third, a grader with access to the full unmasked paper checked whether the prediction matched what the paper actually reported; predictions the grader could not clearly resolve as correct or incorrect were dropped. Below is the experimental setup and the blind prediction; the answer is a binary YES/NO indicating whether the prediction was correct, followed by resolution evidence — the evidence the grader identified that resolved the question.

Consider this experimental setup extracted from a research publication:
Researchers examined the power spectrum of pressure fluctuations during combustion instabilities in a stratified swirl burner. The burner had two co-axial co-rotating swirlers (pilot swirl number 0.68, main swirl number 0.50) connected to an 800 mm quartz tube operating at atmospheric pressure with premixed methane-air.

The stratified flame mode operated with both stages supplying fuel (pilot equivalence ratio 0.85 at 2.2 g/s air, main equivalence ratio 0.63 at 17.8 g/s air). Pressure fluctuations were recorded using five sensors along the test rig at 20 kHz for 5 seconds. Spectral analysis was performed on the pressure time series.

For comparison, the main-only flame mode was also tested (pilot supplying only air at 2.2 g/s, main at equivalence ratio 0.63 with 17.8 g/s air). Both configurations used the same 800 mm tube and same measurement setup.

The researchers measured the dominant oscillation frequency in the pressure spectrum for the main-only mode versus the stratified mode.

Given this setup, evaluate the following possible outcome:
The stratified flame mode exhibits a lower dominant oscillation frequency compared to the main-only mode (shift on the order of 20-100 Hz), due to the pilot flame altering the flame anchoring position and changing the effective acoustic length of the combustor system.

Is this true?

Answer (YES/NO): NO